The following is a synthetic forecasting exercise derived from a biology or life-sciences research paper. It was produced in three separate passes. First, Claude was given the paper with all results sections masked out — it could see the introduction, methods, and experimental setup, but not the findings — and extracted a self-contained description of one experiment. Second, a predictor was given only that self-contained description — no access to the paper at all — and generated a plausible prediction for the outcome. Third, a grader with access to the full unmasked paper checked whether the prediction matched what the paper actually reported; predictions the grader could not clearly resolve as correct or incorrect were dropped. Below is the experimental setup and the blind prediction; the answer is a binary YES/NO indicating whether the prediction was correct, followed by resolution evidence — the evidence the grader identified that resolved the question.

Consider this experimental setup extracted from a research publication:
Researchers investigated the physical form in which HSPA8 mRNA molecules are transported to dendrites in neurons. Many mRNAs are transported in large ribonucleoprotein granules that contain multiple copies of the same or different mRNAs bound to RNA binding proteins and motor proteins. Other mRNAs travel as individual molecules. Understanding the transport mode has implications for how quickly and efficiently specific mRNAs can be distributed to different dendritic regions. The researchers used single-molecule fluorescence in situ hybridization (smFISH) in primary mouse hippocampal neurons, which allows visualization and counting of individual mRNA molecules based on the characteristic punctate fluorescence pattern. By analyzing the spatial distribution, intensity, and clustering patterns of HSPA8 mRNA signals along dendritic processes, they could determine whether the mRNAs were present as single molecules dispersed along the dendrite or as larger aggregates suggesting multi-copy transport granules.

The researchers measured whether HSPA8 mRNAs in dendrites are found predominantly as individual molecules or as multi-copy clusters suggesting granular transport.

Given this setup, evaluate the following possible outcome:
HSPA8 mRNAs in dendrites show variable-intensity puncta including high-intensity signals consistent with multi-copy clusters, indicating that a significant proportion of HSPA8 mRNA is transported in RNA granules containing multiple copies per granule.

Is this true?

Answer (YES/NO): NO